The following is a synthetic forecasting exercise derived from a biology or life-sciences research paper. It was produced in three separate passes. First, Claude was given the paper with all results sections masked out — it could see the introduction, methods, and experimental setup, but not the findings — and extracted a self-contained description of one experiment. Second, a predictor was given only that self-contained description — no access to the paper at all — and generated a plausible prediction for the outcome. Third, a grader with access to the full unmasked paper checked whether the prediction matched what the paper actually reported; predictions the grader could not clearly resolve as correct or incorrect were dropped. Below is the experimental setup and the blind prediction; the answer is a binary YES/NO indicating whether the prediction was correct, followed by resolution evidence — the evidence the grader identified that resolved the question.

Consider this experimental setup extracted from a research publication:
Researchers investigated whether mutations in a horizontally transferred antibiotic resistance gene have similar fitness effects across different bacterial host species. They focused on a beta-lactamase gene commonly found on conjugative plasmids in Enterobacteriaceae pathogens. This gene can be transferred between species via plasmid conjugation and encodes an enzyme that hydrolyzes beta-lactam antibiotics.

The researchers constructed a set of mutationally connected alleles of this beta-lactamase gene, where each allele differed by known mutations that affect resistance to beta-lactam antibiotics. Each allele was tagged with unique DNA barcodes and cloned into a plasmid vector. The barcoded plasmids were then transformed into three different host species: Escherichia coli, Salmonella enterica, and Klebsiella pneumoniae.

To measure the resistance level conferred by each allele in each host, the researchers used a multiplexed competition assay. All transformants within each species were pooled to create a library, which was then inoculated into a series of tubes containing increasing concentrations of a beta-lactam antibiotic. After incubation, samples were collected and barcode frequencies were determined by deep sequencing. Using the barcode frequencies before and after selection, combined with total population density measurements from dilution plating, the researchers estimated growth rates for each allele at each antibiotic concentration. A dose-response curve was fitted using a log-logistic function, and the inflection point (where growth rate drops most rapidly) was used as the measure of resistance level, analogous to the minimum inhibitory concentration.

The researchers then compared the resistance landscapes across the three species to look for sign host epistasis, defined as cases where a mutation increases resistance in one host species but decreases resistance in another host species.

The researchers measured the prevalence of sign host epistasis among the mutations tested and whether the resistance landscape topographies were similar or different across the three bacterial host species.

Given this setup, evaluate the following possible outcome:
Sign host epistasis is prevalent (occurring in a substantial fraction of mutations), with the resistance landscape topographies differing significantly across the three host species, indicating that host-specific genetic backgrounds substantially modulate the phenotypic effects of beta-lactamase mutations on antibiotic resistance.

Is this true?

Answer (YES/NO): NO